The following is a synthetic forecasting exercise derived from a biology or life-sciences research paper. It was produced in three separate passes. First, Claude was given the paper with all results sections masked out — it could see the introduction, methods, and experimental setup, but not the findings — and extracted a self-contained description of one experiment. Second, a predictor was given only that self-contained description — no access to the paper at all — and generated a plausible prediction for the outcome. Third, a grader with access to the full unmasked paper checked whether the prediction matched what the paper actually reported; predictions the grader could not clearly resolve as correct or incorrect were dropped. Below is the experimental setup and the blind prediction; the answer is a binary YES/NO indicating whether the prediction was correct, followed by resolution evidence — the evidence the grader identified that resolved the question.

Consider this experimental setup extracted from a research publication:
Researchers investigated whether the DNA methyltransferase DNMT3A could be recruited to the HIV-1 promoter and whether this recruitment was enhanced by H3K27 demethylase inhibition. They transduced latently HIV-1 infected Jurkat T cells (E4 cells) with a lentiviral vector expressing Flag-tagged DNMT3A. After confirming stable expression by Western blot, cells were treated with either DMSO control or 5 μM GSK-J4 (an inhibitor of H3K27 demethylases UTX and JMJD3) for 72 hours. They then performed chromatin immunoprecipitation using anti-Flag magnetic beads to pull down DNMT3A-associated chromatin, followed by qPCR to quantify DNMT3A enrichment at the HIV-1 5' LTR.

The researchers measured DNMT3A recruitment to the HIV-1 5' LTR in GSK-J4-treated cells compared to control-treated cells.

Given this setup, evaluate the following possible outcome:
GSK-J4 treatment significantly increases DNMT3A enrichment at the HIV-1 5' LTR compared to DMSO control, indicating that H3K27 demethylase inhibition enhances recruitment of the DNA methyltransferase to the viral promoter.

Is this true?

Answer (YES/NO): YES